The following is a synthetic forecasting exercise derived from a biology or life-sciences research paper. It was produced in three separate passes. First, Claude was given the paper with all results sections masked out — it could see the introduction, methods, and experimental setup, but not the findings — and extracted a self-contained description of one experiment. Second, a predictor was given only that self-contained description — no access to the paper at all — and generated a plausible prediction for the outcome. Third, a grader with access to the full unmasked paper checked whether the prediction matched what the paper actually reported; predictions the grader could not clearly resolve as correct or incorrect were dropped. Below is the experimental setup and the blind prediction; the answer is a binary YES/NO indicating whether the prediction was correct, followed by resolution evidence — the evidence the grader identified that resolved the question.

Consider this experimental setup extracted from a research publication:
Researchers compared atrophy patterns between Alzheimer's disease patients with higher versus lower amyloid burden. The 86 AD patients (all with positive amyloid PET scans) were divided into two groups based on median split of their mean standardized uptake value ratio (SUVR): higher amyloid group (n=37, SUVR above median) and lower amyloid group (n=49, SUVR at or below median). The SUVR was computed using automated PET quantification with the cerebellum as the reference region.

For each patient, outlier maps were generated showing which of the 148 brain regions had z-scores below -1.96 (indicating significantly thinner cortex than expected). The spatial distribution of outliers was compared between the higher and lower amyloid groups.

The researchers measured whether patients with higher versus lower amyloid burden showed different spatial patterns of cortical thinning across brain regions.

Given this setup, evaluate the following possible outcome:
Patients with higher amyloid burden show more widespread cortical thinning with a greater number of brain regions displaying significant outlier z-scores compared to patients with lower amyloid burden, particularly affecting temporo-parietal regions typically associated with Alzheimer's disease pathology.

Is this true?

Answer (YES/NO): NO